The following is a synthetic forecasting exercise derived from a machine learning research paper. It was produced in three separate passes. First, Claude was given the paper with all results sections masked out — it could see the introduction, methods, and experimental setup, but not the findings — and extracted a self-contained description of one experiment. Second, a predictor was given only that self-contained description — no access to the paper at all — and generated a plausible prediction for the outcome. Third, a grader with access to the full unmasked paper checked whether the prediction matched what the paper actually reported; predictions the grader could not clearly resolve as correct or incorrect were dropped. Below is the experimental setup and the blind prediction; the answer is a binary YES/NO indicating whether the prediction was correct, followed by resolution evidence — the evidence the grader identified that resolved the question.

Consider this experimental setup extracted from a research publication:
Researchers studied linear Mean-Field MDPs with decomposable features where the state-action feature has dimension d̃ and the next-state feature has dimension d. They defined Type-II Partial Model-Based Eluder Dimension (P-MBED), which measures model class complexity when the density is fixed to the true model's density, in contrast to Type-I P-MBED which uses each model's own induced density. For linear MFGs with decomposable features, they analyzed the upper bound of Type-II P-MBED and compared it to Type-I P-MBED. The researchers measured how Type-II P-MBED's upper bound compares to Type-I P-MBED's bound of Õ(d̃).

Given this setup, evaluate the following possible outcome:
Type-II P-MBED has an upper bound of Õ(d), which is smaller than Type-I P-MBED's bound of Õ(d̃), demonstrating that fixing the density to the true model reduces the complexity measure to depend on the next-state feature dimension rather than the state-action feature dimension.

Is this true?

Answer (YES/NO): NO